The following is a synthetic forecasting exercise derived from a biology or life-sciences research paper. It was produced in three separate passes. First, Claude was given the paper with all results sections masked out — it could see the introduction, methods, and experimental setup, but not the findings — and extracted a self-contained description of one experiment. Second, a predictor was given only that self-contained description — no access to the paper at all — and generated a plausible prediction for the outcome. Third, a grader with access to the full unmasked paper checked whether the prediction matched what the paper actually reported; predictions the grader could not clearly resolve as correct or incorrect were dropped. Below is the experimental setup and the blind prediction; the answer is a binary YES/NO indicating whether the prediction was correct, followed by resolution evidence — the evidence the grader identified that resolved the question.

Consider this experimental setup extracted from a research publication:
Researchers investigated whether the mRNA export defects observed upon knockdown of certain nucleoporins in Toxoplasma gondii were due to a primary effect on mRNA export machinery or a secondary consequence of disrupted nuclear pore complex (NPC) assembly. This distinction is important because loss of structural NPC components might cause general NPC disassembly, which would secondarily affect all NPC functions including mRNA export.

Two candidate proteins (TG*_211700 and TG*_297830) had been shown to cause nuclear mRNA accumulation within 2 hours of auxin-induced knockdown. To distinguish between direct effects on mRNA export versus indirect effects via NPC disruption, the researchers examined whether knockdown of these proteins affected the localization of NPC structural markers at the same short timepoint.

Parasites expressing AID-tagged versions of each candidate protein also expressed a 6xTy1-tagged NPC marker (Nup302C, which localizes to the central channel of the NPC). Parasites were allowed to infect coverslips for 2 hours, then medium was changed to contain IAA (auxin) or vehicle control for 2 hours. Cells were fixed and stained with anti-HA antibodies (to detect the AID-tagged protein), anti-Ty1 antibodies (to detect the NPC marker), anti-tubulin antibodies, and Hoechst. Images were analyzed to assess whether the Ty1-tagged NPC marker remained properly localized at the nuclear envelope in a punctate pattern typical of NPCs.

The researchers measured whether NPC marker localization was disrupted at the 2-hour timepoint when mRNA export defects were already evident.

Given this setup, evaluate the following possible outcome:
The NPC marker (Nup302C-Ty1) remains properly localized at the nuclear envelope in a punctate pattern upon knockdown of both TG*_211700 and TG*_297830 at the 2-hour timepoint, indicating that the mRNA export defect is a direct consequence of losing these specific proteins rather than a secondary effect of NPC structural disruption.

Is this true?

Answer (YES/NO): YES